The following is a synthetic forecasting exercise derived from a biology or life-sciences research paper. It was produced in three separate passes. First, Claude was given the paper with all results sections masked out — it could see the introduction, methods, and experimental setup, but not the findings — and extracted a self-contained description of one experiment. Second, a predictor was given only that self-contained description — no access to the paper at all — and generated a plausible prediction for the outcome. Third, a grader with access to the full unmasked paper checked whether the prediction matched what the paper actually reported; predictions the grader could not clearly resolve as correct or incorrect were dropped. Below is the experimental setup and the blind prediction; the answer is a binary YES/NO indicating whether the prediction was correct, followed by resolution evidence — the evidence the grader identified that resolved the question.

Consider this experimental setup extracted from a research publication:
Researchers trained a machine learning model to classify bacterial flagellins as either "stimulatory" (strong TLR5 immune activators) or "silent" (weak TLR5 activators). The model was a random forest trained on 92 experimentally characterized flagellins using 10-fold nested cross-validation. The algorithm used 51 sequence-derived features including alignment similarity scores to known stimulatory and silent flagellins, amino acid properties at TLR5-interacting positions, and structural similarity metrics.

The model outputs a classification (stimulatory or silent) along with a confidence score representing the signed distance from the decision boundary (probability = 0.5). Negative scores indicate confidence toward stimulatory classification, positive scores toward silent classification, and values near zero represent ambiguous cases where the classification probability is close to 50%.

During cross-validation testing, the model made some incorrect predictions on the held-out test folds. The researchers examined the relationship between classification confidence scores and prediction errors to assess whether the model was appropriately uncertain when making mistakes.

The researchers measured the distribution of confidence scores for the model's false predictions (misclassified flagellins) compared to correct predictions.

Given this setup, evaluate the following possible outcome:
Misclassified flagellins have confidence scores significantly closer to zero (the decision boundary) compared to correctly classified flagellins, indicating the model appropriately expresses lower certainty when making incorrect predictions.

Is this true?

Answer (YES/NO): YES